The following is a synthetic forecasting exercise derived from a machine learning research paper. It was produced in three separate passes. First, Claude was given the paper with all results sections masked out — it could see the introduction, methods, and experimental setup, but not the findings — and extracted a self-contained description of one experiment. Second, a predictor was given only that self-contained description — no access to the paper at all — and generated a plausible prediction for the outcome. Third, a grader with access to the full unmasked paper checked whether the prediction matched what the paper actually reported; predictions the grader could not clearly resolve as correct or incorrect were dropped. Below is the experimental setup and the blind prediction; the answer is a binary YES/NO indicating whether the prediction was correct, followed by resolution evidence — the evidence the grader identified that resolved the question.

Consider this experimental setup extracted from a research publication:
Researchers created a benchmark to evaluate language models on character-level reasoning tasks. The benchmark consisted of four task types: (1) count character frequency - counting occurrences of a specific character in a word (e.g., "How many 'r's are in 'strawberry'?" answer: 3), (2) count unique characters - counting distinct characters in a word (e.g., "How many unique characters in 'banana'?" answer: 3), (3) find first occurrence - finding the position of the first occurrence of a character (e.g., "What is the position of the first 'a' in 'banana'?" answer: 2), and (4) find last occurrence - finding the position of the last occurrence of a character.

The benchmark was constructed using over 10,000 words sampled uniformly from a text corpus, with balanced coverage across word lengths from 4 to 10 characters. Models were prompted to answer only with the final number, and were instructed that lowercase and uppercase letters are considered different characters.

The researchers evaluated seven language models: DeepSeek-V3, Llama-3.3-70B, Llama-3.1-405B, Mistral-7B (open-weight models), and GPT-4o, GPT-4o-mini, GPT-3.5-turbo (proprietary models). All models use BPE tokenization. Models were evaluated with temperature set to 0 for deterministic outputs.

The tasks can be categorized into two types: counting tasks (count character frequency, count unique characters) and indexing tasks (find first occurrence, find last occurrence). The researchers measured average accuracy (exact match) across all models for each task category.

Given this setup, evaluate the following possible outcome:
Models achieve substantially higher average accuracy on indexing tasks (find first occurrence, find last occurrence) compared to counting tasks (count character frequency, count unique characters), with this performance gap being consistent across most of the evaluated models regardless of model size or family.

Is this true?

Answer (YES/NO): NO